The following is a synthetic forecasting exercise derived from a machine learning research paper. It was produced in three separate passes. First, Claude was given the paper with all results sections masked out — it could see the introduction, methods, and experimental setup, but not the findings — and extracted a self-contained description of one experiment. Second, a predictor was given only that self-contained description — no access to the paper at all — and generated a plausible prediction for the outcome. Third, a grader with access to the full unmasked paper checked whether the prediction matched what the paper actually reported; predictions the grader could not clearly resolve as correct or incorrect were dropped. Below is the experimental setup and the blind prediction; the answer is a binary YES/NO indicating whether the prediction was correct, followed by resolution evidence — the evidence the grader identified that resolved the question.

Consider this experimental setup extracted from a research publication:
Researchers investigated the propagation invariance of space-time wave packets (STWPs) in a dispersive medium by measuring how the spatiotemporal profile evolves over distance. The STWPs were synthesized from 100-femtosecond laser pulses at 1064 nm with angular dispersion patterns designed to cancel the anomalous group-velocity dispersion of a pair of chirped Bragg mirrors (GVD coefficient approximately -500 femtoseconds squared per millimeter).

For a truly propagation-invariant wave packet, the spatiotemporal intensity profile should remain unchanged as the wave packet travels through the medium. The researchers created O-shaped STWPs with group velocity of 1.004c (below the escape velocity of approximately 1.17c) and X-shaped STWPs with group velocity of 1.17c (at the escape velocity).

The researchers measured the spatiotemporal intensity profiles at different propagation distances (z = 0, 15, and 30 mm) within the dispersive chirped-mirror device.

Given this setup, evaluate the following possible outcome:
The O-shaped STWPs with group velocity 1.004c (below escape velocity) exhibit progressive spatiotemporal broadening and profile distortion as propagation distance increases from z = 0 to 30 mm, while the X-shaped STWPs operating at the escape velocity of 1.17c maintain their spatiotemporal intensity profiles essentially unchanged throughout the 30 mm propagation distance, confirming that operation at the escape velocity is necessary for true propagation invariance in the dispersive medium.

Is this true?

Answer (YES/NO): NO